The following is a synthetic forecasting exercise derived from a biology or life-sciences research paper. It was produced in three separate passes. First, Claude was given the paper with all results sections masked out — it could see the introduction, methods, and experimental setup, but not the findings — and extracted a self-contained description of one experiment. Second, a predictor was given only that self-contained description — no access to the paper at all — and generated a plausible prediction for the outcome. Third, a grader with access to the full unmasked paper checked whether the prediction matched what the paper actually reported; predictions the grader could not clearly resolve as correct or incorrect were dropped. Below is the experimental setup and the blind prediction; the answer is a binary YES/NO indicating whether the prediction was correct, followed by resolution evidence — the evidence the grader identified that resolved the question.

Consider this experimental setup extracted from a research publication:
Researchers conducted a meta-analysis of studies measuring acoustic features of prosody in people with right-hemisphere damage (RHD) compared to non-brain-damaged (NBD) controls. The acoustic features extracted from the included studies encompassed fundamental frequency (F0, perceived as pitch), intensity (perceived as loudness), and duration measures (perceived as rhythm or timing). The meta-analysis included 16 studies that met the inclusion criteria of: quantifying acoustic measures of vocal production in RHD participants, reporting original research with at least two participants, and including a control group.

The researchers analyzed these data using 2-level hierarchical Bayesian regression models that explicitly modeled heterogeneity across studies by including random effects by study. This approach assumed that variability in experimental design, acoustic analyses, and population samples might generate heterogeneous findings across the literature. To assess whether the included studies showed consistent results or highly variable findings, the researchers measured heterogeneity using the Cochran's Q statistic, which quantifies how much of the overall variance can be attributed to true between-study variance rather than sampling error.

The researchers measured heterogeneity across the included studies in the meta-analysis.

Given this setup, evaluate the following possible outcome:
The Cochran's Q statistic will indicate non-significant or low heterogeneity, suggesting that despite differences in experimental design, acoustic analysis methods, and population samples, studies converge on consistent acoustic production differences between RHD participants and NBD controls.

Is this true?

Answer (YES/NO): NO